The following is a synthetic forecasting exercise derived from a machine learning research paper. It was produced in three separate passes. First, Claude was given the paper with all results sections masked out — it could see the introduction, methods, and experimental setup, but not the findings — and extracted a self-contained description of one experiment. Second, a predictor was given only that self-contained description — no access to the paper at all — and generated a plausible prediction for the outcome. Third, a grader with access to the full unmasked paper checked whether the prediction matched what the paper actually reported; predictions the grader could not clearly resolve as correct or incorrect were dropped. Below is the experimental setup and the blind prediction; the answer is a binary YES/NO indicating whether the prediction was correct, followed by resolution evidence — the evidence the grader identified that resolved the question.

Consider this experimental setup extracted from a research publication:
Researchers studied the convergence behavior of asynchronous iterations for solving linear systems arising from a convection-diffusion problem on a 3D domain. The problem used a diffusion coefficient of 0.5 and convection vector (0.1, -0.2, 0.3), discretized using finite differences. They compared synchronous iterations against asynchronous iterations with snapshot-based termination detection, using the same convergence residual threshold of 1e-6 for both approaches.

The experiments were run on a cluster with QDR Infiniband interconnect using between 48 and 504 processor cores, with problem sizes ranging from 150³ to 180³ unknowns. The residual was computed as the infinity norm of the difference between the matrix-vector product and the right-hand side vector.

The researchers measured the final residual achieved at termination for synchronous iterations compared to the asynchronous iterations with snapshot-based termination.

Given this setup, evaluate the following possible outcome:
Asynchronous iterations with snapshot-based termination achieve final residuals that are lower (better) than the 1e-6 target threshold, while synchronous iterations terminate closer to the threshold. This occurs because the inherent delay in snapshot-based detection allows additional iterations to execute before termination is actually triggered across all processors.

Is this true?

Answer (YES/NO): YES